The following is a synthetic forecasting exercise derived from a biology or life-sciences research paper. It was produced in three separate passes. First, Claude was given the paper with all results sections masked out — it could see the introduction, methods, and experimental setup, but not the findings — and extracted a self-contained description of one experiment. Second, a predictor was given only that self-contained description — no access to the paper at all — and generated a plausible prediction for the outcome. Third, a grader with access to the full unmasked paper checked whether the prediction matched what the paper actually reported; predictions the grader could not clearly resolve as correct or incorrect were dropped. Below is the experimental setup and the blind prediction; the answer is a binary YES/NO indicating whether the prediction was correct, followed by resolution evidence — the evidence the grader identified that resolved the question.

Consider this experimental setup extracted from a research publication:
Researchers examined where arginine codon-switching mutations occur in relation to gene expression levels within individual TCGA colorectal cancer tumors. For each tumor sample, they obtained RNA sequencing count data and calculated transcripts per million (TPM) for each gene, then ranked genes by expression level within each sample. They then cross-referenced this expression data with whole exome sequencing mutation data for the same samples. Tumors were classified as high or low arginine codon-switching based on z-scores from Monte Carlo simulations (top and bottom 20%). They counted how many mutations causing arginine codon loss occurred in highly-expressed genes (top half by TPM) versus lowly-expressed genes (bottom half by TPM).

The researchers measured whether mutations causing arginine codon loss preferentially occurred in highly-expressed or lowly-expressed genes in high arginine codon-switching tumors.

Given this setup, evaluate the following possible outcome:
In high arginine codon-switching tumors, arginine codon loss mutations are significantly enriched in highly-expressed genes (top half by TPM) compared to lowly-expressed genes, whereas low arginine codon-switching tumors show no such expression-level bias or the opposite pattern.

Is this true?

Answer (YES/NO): NO